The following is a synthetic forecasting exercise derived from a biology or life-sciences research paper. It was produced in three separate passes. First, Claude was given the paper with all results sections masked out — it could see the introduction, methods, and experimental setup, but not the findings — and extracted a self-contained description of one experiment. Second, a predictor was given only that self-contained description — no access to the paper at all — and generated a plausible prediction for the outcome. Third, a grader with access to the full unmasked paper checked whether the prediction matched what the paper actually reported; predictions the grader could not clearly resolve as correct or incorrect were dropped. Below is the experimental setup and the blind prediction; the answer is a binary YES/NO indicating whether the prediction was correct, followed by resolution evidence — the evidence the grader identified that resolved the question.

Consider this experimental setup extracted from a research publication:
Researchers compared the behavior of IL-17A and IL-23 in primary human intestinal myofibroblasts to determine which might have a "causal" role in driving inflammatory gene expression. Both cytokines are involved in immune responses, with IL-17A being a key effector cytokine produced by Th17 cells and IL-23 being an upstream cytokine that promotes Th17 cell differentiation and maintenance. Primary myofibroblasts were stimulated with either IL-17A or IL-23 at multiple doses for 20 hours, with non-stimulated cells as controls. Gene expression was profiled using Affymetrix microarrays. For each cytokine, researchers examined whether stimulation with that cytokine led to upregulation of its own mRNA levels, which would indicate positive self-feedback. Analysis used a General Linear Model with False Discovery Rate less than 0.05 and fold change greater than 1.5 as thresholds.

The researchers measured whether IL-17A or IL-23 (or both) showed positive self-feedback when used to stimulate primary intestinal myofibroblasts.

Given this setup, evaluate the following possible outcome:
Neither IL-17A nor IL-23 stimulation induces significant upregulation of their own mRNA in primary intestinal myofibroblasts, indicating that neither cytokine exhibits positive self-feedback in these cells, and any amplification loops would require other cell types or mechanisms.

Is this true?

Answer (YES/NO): NO